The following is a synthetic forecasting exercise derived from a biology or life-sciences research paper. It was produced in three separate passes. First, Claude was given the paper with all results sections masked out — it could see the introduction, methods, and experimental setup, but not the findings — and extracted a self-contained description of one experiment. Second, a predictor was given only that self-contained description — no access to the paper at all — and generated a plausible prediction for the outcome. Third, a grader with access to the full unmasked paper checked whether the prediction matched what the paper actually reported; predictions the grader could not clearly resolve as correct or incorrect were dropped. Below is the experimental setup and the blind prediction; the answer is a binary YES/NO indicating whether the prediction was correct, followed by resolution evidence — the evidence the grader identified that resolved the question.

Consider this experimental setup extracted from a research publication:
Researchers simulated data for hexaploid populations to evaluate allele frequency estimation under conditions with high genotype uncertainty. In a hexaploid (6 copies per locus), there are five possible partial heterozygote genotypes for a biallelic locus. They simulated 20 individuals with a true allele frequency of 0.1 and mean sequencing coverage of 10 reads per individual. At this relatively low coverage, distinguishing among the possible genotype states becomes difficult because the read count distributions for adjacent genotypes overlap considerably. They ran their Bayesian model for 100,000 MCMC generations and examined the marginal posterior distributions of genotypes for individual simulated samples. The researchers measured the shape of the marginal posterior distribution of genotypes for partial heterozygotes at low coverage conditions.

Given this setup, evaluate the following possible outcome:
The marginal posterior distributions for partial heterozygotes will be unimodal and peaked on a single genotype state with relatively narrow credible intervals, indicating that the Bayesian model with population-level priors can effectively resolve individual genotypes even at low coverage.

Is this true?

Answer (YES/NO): NO